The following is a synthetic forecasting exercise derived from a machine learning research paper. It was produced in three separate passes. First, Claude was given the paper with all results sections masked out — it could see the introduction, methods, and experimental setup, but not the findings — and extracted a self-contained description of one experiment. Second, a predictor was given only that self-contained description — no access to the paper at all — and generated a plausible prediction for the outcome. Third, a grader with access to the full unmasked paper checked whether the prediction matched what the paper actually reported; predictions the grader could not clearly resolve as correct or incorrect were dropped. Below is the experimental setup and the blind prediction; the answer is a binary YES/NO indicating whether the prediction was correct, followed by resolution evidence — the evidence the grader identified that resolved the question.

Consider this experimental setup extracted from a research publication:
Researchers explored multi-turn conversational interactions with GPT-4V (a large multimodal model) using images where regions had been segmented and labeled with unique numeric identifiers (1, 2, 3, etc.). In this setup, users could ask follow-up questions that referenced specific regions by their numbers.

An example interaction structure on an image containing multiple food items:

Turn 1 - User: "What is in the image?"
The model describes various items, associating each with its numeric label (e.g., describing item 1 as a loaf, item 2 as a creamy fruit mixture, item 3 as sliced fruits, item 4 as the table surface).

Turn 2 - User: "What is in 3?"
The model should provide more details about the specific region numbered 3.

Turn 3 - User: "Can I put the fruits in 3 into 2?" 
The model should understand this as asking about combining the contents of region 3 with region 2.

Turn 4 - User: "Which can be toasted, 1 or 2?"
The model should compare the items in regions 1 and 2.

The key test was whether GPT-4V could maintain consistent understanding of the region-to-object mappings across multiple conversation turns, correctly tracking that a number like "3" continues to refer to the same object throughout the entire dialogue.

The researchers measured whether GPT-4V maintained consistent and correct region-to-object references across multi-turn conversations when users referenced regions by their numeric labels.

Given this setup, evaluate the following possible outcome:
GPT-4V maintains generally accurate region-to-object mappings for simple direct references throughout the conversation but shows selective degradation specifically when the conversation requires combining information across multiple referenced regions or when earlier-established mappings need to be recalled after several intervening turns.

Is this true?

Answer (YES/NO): NO